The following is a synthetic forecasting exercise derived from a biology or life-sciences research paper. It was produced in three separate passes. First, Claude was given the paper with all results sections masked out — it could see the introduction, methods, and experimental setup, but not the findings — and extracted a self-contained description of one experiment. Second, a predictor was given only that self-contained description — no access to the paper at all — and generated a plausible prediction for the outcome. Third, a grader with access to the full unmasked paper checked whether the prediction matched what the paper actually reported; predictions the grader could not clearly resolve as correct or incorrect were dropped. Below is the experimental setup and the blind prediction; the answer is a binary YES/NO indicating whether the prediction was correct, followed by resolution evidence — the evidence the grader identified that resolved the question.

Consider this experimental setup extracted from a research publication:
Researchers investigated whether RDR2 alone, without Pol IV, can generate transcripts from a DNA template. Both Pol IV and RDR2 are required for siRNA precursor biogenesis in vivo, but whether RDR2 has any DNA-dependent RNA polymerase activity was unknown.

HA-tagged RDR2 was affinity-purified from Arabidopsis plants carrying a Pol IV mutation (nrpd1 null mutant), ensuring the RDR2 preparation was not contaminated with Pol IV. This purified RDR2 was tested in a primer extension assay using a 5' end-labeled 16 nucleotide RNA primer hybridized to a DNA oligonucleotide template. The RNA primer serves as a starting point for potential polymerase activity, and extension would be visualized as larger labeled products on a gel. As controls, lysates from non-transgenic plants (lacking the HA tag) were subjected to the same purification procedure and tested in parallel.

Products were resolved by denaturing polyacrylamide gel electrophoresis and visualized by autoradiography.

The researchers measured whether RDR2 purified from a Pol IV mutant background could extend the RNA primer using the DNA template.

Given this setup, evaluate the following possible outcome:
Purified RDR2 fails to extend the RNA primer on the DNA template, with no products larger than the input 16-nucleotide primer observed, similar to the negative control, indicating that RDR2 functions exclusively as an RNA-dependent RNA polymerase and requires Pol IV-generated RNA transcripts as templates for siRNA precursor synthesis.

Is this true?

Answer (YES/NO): YES